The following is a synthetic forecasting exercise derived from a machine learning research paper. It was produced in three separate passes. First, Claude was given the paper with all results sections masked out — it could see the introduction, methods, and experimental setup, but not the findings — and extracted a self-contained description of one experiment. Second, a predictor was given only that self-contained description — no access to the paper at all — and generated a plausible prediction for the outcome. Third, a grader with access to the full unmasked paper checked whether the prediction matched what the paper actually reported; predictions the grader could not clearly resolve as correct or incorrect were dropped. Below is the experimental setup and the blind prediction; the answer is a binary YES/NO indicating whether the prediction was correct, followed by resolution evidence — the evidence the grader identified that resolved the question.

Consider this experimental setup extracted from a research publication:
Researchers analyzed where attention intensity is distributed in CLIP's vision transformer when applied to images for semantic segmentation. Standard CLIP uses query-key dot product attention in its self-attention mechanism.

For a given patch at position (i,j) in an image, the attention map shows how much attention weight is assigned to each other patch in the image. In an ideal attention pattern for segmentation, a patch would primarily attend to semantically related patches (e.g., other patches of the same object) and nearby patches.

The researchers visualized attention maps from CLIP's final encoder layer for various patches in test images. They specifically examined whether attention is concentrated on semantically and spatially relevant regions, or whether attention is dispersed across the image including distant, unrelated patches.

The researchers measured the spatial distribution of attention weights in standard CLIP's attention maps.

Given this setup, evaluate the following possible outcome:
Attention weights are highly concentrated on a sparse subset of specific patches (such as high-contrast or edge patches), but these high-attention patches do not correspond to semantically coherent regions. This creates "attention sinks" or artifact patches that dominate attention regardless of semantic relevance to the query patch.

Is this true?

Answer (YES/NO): NO